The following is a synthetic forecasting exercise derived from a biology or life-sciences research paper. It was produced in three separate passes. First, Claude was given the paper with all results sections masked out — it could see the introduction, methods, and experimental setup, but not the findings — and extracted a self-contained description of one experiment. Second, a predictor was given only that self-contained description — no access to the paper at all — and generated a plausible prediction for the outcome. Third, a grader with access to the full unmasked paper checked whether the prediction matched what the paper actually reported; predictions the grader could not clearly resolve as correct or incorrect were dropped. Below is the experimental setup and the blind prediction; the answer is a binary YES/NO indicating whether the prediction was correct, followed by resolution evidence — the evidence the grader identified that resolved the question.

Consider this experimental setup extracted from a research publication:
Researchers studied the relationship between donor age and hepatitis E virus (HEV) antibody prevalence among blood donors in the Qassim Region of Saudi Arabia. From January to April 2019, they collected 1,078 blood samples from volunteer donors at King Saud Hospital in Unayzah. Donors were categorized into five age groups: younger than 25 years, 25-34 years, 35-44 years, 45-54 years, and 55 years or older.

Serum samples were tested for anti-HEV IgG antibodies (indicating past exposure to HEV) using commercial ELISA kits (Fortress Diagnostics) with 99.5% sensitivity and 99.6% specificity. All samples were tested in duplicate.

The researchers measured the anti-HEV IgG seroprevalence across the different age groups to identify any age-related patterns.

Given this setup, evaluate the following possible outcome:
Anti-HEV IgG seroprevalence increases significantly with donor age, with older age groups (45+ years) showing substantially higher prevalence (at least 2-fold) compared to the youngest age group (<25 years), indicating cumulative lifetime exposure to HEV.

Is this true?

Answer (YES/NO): YES